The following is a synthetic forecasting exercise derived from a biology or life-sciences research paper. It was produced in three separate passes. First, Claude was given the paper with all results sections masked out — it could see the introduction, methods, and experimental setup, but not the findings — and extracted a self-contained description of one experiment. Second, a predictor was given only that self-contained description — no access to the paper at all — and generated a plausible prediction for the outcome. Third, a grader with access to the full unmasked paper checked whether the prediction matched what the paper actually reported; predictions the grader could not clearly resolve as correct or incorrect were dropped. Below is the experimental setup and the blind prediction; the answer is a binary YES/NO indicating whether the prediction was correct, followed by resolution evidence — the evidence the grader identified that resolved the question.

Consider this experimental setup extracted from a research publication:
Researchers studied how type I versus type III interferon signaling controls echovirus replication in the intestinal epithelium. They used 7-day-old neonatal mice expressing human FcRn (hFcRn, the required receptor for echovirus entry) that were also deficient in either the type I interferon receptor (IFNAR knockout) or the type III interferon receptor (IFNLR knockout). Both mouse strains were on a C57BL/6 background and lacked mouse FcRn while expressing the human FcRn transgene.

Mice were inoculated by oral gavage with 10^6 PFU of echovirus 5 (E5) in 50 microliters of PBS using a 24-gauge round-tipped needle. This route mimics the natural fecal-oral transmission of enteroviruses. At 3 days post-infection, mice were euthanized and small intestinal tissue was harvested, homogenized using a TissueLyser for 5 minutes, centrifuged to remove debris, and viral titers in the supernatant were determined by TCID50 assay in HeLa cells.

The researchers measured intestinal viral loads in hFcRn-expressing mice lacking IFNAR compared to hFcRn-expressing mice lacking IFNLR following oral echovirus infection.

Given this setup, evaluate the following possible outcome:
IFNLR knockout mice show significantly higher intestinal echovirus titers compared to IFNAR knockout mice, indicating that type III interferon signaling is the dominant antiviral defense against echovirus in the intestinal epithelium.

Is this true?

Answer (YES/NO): NO